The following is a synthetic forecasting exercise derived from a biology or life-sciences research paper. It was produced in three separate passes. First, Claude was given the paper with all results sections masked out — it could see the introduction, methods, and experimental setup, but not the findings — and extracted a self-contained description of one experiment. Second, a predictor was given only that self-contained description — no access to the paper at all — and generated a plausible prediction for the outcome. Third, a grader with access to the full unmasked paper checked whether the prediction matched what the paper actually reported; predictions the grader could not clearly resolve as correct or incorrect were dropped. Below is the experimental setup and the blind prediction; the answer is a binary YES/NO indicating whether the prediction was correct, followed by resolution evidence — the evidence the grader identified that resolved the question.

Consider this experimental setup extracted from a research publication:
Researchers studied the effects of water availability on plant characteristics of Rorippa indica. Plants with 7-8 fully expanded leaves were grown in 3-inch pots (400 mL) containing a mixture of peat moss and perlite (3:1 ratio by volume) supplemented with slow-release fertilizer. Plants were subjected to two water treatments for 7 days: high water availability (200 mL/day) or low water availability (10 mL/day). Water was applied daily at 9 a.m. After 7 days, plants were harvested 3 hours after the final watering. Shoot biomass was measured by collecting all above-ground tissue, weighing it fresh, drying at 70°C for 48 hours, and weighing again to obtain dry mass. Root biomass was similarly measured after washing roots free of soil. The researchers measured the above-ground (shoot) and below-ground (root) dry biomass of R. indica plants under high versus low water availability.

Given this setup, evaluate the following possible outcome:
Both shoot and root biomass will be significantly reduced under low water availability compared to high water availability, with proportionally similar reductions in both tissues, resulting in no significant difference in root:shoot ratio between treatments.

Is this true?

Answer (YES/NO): NO